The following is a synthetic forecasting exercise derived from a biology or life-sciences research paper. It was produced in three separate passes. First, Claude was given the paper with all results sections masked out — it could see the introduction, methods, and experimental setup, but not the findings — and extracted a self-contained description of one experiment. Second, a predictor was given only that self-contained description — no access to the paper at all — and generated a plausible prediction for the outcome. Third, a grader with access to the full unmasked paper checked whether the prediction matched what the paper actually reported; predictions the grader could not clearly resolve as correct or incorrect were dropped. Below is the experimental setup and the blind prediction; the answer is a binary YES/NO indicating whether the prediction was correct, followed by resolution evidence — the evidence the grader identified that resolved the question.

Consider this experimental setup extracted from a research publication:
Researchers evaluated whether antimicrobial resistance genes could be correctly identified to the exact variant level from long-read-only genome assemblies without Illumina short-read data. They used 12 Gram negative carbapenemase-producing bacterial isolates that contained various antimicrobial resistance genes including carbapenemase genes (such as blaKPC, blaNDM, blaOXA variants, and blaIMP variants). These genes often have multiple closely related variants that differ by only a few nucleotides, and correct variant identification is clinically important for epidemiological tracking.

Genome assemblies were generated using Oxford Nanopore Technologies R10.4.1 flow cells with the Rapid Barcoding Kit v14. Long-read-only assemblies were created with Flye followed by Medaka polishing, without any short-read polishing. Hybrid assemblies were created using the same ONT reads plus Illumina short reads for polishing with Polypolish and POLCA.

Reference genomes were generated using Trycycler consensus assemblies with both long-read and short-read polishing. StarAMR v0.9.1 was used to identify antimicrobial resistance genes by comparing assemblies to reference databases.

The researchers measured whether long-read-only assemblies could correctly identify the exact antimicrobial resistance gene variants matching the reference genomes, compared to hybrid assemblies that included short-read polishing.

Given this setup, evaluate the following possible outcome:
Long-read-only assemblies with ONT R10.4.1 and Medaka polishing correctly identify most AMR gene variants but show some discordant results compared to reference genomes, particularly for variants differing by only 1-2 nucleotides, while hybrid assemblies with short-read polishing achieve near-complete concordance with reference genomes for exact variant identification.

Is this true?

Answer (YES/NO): YES